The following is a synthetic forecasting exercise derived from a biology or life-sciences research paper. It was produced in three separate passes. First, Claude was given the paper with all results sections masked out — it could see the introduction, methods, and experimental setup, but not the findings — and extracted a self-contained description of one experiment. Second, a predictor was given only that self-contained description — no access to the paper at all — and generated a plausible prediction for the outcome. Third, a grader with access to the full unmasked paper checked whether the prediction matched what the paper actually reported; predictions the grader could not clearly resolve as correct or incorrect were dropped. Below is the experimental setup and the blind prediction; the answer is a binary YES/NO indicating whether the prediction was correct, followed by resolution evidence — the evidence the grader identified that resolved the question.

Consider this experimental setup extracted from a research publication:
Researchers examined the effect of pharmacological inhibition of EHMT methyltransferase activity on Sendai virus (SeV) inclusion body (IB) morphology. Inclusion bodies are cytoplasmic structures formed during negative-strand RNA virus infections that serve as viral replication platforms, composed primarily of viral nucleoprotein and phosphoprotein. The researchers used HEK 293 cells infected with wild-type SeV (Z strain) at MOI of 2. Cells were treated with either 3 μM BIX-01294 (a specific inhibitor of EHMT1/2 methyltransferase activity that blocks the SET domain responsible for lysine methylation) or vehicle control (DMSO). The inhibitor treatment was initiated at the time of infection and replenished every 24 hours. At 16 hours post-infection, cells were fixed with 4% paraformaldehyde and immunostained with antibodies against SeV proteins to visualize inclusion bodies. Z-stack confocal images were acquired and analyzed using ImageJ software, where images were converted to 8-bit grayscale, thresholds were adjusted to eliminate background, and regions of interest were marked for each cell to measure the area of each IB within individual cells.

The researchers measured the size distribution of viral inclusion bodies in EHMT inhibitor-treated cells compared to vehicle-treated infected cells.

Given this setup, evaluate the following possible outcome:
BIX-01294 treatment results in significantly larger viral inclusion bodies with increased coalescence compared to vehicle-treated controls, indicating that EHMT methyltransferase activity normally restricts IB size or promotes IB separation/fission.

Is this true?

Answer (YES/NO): NO